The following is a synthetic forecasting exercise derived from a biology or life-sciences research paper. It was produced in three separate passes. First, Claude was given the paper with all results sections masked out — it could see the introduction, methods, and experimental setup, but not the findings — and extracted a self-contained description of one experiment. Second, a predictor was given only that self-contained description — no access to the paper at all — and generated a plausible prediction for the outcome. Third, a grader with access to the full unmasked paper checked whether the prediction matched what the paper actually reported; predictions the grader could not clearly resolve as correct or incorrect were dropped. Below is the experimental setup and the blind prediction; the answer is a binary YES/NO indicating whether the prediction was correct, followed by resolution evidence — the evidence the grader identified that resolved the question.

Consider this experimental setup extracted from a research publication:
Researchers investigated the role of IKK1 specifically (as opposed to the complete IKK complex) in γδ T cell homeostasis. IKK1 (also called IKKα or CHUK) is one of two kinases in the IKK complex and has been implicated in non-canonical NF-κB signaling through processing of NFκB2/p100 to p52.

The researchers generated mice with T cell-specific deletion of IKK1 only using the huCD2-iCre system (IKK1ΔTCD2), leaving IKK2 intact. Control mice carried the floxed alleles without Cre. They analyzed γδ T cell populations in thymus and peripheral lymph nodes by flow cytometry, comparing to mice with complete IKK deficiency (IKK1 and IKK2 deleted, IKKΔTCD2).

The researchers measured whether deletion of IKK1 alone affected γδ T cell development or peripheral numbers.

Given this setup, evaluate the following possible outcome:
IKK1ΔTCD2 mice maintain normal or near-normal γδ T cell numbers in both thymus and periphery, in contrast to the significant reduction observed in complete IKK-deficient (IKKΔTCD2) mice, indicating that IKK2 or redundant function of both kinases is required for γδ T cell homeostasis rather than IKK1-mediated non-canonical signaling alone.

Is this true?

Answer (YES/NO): YES